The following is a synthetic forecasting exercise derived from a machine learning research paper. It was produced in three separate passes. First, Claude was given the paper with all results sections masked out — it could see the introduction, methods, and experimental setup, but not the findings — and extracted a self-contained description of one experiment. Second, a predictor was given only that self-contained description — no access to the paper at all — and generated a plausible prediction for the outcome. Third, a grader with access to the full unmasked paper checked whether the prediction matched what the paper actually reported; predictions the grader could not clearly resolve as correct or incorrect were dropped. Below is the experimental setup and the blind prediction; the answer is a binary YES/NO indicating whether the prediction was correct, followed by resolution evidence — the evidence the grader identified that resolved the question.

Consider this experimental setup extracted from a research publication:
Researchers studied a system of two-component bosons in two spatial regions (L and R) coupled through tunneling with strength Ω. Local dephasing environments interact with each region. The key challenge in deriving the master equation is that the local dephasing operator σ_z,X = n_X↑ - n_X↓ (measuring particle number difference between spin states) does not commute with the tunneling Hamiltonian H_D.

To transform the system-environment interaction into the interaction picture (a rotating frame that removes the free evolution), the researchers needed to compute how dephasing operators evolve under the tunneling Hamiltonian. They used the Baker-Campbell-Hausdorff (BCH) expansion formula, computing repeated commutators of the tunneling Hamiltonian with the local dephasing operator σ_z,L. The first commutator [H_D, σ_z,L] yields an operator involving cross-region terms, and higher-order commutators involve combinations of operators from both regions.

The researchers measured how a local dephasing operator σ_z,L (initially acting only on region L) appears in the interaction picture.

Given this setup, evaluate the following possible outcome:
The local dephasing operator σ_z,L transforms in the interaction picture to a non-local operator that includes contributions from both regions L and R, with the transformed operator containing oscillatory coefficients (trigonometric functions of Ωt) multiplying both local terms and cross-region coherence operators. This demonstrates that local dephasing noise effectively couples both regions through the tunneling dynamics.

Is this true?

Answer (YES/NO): YES